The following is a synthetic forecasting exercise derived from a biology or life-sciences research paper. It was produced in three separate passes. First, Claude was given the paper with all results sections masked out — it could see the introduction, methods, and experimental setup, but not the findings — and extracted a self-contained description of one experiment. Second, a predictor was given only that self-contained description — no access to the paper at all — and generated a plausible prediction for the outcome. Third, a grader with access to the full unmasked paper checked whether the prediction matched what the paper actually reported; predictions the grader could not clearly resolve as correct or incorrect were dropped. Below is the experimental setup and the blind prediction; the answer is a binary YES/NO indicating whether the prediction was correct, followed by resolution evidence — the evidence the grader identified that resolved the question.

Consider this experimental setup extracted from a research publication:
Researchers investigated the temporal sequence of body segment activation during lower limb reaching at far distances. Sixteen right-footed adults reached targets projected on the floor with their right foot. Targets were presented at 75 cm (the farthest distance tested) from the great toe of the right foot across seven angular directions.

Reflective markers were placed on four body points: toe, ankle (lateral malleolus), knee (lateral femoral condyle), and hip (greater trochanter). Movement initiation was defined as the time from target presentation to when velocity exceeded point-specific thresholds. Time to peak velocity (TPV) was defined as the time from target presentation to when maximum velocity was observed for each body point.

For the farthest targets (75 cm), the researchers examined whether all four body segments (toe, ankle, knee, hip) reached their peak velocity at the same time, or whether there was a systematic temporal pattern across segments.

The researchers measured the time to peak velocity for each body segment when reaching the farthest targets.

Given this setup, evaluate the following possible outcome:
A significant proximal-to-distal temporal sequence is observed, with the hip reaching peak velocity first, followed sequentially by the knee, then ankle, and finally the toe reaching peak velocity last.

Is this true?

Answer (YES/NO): NO